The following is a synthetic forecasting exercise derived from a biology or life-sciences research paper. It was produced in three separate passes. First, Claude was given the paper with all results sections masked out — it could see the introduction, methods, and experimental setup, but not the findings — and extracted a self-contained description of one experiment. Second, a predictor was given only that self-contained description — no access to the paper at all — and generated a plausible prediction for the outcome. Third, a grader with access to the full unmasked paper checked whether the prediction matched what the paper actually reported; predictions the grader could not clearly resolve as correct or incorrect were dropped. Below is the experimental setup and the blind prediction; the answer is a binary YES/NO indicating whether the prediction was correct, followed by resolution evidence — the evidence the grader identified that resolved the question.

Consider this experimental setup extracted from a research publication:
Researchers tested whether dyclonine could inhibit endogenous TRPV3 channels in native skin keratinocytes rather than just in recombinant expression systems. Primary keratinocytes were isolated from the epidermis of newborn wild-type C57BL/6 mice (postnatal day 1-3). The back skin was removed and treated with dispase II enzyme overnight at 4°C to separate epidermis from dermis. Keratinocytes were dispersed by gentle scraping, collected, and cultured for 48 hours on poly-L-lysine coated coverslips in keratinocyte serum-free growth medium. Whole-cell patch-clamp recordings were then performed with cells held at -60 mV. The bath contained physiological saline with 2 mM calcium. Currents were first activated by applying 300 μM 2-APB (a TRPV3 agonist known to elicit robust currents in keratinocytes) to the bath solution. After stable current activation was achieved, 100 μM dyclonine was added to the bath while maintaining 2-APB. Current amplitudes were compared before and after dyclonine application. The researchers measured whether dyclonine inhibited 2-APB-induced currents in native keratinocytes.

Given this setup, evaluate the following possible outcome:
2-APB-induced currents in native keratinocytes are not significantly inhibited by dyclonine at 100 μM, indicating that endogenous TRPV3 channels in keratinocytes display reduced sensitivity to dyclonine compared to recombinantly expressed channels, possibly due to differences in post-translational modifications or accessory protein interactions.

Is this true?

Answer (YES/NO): NO